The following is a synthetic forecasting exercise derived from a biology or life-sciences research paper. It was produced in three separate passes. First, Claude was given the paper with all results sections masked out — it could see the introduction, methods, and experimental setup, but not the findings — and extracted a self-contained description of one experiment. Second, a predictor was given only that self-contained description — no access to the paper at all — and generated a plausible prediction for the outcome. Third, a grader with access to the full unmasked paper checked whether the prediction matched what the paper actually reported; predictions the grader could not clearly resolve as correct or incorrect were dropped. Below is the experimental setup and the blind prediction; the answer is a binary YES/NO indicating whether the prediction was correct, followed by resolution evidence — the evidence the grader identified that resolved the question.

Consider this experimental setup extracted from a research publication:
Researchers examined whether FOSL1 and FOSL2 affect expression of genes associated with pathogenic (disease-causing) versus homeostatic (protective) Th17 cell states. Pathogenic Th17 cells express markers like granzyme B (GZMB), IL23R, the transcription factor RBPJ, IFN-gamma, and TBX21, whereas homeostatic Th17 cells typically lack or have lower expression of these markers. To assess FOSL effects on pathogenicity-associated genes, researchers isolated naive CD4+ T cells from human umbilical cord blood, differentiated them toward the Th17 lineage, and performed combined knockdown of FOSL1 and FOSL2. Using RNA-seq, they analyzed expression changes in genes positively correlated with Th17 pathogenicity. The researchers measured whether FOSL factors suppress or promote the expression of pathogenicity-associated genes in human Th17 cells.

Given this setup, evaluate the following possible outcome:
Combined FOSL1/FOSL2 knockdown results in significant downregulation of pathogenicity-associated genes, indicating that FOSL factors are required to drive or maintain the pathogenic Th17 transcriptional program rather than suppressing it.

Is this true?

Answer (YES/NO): NO